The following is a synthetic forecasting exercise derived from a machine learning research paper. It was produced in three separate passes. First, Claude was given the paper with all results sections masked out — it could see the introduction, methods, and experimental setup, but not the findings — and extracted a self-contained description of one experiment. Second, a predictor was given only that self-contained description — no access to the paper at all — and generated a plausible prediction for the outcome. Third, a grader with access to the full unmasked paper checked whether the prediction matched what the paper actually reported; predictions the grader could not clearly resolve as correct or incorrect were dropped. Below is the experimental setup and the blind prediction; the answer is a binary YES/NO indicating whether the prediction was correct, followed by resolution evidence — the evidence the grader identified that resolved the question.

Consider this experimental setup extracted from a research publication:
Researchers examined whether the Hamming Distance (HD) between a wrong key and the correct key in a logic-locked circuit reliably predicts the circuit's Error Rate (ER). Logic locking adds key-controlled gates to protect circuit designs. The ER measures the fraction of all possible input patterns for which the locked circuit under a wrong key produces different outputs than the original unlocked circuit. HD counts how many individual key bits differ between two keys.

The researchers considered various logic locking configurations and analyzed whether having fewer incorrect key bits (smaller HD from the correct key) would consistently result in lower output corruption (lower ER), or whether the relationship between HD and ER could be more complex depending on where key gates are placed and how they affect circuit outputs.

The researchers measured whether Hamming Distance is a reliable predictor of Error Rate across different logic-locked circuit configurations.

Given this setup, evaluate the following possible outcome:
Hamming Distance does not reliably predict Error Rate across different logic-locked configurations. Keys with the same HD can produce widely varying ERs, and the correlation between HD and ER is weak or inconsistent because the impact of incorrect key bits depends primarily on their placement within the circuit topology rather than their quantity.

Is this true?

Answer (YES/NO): YES